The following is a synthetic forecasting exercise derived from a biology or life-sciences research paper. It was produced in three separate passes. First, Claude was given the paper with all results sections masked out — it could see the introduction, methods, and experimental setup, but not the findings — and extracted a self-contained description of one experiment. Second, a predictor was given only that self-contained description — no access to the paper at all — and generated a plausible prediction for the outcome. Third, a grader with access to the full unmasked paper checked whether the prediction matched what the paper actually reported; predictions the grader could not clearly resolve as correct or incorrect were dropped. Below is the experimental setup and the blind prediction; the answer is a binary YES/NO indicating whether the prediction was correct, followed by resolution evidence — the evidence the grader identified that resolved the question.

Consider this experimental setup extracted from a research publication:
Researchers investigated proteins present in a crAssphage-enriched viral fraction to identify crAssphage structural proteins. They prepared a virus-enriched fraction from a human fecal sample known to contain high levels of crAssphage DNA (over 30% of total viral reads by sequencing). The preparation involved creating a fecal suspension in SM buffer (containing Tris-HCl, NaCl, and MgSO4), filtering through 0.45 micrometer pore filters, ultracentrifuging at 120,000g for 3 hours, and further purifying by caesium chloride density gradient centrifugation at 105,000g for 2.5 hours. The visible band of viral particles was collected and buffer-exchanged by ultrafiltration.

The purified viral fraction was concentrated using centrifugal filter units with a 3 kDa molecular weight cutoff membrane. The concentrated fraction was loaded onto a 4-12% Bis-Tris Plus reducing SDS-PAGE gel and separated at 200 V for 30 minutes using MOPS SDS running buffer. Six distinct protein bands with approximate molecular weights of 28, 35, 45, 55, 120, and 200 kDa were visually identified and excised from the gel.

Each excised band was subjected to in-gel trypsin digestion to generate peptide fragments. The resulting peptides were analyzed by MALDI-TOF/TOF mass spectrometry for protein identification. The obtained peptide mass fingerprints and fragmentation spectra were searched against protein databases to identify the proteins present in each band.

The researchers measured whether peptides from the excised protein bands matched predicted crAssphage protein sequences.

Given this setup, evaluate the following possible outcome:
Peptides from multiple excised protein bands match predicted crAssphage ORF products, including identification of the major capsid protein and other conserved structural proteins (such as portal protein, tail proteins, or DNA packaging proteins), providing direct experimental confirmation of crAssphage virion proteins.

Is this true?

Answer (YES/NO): NO